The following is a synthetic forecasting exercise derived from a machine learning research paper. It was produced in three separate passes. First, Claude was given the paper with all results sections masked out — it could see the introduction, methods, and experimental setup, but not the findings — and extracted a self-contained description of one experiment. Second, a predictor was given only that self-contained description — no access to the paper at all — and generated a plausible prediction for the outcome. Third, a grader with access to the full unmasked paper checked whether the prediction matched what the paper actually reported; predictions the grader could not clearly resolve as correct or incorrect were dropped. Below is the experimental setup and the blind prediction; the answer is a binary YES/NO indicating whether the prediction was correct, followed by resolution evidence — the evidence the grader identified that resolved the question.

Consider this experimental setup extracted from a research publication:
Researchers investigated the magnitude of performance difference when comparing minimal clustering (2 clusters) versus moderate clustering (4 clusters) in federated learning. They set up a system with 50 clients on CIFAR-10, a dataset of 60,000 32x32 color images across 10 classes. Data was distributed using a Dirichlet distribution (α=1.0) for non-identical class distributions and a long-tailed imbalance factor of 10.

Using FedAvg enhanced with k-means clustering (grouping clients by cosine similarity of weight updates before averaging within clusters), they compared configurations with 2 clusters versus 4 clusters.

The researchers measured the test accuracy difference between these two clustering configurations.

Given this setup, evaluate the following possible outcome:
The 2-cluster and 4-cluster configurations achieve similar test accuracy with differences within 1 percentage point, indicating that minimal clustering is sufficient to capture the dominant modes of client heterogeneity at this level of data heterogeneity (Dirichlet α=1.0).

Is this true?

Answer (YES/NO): NO